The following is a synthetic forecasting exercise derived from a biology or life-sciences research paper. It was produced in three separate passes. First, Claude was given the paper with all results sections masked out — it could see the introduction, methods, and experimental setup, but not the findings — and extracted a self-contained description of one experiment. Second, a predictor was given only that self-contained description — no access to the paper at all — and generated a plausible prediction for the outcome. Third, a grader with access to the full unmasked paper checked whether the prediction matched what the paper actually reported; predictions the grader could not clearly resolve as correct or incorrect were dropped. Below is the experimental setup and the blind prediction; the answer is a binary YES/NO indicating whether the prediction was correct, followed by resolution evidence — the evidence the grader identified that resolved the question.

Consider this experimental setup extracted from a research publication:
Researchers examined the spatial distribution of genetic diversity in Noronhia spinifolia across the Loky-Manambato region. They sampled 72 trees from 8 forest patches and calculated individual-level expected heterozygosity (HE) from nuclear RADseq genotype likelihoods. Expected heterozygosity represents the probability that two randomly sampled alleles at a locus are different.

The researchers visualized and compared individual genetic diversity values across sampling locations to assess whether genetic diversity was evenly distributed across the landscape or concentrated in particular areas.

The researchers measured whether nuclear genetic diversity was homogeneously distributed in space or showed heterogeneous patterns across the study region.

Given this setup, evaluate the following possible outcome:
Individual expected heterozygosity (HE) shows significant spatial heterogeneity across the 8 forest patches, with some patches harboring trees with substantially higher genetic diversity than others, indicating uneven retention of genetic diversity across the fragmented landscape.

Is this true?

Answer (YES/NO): YES